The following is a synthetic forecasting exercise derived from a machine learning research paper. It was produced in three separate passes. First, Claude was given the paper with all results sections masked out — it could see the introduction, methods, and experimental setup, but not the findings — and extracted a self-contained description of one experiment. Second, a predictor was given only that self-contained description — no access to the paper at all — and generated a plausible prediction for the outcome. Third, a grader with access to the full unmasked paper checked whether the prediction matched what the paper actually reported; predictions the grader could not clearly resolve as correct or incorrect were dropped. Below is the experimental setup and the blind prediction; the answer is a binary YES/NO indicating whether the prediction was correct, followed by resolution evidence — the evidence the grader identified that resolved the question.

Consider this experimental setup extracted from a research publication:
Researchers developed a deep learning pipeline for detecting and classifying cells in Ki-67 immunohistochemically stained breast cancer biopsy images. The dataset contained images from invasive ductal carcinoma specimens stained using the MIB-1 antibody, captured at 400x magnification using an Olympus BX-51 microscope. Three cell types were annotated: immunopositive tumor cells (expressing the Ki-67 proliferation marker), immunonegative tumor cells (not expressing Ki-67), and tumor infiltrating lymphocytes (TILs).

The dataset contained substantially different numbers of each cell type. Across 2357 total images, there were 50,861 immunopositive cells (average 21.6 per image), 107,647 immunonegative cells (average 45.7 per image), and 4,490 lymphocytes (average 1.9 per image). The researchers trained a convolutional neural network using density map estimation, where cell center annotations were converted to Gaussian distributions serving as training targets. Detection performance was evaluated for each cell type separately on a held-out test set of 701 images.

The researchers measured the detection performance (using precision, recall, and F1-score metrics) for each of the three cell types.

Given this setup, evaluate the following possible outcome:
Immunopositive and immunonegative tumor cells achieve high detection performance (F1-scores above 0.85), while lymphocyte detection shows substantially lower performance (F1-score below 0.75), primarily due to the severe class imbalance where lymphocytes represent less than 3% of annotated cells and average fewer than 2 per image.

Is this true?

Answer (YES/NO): NO